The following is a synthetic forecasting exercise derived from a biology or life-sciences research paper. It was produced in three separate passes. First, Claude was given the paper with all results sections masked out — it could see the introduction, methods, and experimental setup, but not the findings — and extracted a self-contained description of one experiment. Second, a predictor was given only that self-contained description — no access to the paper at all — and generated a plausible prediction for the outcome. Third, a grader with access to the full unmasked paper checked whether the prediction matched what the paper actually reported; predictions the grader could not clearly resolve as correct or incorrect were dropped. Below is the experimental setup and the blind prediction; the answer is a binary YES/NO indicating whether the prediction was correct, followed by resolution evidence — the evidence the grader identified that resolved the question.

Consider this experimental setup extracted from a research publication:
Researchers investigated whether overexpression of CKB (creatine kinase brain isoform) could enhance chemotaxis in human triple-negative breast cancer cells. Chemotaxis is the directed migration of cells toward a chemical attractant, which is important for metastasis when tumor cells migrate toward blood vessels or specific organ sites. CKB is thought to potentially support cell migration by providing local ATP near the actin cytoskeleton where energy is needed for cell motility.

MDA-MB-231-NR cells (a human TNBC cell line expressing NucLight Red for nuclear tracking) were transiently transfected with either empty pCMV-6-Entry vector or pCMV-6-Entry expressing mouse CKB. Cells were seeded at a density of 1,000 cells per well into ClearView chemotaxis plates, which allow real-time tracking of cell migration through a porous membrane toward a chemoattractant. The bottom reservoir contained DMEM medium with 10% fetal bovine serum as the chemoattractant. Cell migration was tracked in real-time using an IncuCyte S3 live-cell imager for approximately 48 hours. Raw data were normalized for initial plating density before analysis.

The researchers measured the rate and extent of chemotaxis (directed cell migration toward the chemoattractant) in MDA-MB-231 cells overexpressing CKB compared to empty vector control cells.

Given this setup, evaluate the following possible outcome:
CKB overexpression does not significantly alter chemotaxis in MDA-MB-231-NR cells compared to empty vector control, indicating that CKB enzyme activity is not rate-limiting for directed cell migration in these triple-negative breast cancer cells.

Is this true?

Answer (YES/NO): NO